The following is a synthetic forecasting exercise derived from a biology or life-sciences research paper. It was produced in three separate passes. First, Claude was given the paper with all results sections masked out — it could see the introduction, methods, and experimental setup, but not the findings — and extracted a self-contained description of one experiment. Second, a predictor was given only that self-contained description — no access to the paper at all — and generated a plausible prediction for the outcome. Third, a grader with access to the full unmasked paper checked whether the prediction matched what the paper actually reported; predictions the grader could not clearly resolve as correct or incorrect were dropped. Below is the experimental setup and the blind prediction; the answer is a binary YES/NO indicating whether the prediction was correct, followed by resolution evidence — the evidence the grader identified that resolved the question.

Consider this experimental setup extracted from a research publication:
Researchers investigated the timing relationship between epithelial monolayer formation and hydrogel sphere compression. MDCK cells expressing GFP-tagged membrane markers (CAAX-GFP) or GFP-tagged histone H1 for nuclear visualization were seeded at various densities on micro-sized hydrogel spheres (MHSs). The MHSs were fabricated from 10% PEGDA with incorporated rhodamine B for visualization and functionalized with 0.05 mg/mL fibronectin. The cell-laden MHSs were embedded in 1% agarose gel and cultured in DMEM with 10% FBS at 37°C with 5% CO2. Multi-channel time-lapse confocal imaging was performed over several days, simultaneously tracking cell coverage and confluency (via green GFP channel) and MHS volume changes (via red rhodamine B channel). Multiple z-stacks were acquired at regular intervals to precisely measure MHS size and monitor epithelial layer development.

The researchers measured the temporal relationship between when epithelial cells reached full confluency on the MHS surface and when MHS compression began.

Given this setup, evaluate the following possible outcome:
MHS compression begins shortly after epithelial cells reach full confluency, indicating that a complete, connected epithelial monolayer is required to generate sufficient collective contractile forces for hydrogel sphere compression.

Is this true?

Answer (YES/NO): NO